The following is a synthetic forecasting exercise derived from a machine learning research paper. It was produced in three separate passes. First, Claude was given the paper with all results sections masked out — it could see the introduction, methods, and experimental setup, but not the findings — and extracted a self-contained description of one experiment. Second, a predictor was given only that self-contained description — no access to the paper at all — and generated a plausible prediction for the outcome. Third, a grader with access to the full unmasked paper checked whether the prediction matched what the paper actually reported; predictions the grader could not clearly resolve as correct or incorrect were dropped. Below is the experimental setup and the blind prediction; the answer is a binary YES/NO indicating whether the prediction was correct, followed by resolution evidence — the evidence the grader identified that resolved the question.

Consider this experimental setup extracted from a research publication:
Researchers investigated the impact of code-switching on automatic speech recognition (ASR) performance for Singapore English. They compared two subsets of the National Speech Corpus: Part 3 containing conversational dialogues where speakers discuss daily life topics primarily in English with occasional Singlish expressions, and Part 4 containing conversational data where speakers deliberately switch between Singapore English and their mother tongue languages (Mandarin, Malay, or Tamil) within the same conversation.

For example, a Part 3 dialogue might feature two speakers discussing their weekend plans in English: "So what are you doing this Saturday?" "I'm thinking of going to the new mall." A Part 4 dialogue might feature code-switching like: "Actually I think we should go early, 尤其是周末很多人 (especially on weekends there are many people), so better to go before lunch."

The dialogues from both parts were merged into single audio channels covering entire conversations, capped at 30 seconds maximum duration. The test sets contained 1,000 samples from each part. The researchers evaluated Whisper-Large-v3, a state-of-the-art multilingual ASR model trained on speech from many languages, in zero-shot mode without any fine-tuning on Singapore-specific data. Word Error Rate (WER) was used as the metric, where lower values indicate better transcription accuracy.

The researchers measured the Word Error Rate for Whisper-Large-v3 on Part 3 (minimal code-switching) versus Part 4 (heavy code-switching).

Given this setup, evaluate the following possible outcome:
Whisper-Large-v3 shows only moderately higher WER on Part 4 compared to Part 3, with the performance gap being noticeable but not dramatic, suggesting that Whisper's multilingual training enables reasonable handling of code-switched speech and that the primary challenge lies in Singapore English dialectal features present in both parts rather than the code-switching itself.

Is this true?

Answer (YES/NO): NO